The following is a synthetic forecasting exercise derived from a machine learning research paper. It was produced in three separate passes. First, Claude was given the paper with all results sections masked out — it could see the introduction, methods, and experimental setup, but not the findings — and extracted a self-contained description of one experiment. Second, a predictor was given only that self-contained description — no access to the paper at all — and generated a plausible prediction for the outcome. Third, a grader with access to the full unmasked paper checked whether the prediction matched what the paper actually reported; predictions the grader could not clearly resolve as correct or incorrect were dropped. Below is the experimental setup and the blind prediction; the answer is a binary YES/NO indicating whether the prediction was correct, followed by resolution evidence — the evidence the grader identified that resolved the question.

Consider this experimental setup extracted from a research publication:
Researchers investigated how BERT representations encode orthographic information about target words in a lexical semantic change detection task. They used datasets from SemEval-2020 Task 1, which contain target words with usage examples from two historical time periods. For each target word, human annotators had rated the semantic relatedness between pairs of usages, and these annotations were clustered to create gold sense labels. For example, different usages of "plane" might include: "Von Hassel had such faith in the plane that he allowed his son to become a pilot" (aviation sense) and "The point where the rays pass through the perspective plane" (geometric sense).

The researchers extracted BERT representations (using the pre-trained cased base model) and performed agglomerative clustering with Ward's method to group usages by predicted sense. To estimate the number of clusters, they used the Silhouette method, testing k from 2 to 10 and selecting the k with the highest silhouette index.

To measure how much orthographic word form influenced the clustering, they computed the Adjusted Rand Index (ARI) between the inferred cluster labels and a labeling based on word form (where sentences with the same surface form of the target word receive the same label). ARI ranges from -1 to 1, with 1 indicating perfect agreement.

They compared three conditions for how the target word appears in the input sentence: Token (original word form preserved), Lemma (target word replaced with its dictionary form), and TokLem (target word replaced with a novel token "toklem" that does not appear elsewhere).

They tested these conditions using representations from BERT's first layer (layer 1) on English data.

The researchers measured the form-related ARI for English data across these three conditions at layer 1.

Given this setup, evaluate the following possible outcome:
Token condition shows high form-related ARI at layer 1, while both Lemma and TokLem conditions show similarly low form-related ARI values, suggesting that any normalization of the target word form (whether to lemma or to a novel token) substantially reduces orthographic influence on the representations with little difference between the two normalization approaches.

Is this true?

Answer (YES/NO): YES